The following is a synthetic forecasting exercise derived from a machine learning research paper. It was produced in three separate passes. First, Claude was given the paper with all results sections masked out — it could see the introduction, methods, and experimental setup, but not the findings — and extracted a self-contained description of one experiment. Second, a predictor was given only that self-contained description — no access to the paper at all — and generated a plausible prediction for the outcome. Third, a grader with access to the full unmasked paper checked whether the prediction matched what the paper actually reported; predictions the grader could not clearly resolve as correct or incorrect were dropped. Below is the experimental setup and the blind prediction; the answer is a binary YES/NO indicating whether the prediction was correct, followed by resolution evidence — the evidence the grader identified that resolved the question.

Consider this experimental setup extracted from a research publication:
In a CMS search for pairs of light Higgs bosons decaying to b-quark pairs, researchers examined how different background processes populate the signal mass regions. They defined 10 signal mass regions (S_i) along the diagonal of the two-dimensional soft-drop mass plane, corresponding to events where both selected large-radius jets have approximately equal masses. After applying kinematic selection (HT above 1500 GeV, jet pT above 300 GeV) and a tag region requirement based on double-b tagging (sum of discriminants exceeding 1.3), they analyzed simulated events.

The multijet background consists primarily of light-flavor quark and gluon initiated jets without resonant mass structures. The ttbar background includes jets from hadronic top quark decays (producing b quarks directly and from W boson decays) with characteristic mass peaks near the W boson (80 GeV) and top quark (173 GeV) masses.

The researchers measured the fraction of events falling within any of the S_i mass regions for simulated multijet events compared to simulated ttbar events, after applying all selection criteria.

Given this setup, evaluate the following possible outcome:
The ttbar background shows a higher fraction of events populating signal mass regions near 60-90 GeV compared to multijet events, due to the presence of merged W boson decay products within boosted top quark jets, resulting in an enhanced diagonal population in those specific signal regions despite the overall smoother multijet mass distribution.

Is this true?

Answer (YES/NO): YES